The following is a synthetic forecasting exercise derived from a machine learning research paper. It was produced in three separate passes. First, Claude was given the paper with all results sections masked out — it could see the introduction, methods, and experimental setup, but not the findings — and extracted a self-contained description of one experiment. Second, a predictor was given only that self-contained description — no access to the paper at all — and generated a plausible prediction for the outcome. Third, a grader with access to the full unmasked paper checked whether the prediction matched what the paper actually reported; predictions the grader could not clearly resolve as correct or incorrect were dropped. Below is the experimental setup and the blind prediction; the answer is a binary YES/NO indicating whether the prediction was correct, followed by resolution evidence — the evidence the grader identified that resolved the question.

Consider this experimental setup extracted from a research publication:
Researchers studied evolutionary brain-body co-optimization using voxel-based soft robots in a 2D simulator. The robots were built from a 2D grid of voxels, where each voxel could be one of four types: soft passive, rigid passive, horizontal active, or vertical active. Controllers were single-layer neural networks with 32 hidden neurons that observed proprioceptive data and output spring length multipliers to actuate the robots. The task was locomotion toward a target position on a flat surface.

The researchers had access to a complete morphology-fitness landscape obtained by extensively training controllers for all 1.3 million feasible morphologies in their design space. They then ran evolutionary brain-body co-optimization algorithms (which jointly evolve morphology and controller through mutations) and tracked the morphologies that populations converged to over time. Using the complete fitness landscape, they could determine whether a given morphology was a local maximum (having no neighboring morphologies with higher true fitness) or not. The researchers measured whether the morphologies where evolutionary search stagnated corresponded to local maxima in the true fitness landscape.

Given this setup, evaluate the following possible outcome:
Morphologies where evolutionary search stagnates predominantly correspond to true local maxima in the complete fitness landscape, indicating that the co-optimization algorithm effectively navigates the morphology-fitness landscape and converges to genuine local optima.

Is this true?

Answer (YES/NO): NO